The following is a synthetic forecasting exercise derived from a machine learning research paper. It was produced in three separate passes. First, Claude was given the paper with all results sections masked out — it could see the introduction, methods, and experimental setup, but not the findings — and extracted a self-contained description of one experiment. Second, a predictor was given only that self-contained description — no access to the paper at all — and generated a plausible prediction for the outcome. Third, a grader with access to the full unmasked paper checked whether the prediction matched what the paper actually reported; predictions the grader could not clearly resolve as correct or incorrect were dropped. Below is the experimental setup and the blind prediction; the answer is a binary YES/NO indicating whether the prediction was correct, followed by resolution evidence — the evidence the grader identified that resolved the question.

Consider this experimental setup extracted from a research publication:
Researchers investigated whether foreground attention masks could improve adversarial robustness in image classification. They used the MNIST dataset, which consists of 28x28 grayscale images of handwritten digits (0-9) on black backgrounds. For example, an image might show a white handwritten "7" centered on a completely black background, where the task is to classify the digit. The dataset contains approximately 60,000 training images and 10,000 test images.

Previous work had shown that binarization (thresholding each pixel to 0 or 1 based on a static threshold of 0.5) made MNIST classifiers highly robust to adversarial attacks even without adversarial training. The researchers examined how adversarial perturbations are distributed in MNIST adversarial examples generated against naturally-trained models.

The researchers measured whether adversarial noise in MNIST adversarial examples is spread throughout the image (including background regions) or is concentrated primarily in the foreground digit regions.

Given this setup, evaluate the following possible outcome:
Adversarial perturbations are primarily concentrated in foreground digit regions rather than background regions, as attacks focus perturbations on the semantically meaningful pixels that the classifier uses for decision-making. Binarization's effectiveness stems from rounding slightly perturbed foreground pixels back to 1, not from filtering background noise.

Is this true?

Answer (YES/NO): NO